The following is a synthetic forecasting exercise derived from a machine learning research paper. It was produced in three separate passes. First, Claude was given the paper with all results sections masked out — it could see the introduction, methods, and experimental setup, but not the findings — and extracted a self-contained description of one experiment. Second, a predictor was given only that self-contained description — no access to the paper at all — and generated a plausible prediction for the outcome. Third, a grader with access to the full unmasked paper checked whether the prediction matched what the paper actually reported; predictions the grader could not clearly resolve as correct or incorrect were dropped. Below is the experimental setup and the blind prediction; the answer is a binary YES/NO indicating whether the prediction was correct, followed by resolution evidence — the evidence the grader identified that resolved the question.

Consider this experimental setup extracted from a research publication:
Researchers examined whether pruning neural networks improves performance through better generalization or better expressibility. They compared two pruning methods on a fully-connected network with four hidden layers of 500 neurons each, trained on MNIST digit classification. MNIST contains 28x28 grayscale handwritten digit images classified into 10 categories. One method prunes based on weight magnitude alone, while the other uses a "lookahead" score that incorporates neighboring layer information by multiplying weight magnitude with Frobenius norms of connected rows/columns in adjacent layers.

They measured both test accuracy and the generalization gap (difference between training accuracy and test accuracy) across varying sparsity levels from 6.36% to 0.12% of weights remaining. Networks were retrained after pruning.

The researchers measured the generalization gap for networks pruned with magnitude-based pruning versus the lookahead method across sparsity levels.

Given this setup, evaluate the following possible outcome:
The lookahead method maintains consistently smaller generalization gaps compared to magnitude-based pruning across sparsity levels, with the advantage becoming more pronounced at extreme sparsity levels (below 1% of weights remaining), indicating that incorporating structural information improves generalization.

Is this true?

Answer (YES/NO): NO